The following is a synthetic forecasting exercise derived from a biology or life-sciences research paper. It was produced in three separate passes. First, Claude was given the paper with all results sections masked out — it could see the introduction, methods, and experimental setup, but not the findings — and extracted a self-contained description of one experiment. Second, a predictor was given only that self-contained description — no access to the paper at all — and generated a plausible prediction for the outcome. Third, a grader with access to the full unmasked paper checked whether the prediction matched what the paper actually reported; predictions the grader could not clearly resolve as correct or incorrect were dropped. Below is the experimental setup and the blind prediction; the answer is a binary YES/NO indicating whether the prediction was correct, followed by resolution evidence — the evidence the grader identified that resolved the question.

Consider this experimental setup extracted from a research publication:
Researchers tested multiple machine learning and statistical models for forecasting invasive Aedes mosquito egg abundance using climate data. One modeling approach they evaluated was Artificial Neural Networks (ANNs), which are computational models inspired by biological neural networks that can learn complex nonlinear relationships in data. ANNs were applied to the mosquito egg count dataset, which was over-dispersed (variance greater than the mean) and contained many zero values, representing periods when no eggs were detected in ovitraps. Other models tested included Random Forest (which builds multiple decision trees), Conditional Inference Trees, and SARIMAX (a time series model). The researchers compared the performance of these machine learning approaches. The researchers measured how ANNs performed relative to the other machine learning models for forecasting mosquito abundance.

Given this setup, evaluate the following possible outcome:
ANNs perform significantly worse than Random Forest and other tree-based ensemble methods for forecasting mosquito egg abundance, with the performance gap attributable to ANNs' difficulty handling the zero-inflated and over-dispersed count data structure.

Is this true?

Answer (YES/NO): YES